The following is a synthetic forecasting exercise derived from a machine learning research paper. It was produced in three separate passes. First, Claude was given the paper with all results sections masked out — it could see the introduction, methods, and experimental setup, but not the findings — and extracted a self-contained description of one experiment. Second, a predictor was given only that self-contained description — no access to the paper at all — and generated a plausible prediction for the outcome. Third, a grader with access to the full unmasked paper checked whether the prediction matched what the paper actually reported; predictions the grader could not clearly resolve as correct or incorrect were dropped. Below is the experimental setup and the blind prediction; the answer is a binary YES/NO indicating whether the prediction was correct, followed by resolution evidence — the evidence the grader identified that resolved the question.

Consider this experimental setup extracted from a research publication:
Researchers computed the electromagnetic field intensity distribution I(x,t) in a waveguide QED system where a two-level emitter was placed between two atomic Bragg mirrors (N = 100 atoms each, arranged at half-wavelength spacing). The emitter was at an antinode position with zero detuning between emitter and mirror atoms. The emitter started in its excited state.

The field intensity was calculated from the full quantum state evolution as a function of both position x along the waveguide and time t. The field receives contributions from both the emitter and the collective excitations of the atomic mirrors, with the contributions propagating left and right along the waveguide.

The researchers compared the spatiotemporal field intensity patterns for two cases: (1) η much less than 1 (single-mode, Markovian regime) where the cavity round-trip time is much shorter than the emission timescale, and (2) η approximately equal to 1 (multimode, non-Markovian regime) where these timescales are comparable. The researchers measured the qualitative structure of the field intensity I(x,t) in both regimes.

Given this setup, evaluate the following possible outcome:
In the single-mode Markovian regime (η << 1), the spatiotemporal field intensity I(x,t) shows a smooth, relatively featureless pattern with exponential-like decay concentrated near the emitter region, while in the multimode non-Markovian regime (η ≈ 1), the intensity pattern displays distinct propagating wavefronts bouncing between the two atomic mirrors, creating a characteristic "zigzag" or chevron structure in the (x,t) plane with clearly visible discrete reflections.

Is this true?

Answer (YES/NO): NO